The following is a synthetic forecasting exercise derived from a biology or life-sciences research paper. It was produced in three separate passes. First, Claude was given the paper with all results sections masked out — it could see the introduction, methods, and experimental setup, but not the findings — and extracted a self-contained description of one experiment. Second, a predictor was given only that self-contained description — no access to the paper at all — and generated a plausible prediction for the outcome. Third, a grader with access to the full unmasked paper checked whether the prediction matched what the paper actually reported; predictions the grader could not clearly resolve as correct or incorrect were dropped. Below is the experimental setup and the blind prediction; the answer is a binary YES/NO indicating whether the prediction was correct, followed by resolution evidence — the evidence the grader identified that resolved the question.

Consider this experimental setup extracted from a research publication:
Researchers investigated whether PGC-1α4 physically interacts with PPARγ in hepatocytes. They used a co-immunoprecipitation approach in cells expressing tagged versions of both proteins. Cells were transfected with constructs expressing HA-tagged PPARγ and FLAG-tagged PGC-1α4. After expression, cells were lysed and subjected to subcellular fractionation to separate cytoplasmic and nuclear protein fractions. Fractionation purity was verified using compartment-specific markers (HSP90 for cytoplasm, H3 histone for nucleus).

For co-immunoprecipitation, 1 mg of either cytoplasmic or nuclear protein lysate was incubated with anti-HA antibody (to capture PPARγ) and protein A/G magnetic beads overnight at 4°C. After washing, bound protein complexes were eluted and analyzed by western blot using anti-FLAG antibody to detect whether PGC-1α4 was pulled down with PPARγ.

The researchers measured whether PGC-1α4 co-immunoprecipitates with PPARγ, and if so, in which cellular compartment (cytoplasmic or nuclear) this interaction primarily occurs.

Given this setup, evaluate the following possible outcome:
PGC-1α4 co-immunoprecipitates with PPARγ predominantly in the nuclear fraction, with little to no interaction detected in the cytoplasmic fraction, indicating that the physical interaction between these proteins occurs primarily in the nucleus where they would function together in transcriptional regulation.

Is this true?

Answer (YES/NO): NO